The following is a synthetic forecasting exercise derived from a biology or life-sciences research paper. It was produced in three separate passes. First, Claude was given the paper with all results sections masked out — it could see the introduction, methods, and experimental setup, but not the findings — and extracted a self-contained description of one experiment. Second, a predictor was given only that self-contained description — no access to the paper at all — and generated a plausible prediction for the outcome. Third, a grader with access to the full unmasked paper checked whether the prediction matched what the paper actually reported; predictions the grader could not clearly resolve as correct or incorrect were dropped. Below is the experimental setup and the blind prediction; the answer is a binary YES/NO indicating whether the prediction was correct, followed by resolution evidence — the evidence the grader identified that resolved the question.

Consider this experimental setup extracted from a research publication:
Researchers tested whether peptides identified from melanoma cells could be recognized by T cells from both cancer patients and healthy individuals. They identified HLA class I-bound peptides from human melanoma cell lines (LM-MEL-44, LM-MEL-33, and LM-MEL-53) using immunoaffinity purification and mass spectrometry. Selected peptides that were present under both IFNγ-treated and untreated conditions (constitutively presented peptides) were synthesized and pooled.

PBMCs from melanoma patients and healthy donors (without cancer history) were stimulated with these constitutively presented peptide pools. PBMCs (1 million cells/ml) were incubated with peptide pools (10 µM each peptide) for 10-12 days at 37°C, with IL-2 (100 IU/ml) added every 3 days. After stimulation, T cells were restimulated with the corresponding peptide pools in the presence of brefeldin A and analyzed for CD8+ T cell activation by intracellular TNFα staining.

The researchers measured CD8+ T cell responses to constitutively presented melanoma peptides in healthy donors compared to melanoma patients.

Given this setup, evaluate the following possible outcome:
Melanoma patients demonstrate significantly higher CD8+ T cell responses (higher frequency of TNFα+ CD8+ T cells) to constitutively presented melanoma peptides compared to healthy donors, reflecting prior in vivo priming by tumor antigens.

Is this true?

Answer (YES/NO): YES